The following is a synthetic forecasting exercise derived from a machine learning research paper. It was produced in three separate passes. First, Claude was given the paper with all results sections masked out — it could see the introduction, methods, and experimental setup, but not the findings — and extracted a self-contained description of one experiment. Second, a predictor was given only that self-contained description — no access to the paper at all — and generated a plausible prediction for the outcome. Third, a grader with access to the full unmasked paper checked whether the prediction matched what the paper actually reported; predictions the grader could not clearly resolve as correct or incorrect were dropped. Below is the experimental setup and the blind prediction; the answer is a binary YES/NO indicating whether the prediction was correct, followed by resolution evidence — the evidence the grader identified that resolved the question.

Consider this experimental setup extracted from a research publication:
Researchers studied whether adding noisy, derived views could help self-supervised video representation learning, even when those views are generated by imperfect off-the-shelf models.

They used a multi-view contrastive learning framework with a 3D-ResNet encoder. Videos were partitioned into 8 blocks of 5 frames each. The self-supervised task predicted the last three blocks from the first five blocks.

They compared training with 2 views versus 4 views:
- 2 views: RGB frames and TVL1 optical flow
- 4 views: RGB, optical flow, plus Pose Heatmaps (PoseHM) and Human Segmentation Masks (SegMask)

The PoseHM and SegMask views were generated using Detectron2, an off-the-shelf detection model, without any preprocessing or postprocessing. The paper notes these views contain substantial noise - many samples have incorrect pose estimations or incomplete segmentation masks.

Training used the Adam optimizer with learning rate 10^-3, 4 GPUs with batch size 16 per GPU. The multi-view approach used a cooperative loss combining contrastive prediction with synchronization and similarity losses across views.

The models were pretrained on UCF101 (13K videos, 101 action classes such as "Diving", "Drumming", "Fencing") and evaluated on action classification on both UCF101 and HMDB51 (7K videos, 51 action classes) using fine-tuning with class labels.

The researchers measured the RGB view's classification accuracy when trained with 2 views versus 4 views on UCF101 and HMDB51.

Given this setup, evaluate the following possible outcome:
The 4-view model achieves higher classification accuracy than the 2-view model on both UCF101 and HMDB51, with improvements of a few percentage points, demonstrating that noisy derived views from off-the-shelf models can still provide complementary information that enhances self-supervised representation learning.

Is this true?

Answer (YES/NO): YES